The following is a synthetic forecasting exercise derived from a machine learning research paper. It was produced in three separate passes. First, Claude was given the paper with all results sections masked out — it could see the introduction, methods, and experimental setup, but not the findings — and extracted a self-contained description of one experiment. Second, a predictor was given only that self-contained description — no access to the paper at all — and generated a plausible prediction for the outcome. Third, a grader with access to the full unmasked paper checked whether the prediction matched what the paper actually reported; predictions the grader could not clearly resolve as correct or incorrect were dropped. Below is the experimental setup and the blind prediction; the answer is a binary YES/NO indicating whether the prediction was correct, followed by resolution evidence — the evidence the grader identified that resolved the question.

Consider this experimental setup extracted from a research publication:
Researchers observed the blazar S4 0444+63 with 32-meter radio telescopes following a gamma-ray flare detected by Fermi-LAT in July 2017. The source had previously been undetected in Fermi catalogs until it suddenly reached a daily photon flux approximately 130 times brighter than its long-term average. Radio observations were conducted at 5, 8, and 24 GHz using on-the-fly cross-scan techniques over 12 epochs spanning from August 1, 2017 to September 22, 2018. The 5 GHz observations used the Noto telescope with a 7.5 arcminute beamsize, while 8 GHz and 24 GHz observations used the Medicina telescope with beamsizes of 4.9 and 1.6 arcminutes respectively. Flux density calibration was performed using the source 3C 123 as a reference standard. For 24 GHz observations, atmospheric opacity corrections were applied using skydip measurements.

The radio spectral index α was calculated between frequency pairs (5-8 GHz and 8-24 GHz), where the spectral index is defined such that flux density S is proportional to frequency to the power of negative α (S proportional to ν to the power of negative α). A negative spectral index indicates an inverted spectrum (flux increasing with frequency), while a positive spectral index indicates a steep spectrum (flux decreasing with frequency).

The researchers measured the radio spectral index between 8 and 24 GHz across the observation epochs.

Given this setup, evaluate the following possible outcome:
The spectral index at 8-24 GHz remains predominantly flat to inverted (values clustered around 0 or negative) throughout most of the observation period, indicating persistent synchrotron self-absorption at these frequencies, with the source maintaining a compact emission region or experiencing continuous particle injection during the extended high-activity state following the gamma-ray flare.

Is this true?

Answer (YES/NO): YES